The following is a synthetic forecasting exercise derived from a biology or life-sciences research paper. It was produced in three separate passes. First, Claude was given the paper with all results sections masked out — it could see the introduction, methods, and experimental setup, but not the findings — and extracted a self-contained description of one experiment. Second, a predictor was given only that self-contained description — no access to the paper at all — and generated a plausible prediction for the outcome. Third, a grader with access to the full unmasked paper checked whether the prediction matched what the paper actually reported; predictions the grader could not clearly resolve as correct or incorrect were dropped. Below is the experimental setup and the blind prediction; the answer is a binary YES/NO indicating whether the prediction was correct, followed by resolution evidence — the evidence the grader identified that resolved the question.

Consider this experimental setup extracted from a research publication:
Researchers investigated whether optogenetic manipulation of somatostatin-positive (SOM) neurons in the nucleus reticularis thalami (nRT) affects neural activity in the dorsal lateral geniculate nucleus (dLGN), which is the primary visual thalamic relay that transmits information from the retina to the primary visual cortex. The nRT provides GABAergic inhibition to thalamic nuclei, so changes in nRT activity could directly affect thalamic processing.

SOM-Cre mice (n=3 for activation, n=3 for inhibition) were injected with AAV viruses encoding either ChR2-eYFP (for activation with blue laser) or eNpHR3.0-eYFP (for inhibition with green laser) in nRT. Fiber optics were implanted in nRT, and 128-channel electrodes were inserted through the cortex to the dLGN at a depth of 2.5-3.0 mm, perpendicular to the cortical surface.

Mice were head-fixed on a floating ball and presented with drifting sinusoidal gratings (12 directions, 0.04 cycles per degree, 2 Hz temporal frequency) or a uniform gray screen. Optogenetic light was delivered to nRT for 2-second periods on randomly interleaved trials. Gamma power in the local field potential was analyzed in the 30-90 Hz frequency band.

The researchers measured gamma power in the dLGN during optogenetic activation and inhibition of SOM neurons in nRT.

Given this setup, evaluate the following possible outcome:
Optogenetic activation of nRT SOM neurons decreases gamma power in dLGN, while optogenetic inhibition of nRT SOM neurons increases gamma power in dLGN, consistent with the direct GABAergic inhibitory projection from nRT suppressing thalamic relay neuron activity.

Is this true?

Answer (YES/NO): YES